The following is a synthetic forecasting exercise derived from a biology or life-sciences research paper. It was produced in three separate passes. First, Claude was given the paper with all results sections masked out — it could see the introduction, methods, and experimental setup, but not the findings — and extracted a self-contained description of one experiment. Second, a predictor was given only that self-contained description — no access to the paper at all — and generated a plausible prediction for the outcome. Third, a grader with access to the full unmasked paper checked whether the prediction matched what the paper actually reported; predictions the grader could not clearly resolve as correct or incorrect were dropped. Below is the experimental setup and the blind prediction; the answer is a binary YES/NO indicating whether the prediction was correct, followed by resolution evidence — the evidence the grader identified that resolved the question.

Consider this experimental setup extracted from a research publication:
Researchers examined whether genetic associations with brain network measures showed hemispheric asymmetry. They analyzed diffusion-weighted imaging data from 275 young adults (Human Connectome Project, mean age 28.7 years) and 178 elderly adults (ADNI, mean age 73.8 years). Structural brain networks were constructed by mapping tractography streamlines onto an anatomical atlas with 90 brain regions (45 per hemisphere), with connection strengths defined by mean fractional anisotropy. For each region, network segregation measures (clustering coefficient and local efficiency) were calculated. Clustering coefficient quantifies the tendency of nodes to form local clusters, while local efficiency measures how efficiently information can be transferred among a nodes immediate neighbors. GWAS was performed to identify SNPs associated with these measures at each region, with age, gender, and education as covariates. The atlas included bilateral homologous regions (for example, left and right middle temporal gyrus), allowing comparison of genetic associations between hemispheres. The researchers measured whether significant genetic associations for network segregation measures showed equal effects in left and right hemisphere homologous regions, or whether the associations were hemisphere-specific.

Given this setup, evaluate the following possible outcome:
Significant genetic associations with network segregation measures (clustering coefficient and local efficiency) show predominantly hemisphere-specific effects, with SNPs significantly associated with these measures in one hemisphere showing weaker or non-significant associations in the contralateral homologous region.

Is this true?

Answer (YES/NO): YES